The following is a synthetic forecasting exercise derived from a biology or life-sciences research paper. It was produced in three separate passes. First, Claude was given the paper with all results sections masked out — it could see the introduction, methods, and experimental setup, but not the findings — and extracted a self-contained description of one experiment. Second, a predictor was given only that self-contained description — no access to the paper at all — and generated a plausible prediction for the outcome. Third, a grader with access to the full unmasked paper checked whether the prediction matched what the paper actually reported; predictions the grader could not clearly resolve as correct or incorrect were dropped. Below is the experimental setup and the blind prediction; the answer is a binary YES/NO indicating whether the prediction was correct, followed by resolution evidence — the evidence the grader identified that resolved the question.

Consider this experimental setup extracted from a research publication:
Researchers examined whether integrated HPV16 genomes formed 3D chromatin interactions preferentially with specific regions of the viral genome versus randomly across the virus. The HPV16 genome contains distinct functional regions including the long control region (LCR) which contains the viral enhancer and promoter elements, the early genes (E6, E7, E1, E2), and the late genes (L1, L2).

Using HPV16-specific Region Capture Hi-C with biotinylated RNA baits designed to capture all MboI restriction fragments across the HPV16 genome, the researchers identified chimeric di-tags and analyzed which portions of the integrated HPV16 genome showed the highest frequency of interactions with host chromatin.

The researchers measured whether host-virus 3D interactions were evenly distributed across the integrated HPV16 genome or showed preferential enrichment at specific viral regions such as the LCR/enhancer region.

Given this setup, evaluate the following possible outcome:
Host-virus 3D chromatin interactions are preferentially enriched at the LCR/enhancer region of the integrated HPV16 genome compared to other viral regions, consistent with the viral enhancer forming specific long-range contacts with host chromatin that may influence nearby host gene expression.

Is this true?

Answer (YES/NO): NO